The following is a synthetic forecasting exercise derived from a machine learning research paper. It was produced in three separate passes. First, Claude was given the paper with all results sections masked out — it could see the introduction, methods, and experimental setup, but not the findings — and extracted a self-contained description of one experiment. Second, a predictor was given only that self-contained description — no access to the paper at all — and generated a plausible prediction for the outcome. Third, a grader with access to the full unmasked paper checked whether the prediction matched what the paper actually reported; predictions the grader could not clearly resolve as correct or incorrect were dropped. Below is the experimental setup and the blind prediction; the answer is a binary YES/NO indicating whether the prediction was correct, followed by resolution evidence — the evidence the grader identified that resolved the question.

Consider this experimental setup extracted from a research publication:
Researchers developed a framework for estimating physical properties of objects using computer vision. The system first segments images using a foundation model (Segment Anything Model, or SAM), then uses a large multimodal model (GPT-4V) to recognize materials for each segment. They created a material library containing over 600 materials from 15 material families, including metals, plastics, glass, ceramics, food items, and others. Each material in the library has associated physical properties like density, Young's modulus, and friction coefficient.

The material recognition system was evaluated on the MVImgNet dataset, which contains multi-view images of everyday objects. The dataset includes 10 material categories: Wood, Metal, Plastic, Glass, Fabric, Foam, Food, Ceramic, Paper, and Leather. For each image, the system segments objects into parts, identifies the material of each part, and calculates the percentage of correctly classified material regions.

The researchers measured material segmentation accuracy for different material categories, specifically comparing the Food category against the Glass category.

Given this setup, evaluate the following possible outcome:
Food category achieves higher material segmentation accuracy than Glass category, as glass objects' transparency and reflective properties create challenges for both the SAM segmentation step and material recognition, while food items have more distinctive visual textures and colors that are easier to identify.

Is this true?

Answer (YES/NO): YES